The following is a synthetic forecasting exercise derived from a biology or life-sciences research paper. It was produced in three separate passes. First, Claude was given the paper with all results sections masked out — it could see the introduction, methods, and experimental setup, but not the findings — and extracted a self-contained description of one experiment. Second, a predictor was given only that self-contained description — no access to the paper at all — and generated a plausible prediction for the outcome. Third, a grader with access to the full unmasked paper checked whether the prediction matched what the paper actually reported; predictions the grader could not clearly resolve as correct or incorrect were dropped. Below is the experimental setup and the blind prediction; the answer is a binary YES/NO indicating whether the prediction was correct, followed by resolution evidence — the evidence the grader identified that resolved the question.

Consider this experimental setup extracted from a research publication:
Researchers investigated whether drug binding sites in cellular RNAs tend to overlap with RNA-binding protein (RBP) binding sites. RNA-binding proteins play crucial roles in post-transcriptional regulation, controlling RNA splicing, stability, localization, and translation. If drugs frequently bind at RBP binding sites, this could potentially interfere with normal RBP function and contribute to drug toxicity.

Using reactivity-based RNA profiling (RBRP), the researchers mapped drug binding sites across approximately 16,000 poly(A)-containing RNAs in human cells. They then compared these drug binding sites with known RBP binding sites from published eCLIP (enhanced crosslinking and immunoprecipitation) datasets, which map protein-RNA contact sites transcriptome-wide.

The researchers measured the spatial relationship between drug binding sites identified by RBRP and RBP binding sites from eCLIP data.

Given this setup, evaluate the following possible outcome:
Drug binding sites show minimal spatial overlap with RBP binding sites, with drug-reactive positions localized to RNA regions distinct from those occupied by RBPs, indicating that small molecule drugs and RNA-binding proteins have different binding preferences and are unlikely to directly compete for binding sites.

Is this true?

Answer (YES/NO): NO